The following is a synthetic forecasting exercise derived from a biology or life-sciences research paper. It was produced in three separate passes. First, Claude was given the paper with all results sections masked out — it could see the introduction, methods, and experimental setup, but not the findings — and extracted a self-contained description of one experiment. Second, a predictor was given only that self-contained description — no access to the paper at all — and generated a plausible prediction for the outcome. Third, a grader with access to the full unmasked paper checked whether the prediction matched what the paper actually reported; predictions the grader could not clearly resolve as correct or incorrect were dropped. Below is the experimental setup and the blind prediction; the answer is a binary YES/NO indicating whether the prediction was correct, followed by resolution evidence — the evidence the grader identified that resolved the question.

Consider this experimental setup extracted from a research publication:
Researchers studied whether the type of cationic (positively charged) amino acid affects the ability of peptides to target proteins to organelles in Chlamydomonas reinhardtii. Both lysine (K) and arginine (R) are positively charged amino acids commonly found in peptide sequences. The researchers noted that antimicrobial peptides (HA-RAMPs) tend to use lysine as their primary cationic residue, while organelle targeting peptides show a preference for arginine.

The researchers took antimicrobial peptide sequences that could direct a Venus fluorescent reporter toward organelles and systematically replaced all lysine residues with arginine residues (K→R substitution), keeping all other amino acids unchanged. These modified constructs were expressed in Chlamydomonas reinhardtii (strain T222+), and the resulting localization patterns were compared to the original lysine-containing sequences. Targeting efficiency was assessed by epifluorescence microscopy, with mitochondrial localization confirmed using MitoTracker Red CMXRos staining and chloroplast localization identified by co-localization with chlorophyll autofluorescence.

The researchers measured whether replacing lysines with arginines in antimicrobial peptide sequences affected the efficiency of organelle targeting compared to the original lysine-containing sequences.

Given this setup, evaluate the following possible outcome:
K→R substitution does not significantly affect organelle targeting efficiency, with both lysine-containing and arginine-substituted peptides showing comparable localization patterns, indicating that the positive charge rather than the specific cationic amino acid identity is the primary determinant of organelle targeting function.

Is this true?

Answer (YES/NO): NO